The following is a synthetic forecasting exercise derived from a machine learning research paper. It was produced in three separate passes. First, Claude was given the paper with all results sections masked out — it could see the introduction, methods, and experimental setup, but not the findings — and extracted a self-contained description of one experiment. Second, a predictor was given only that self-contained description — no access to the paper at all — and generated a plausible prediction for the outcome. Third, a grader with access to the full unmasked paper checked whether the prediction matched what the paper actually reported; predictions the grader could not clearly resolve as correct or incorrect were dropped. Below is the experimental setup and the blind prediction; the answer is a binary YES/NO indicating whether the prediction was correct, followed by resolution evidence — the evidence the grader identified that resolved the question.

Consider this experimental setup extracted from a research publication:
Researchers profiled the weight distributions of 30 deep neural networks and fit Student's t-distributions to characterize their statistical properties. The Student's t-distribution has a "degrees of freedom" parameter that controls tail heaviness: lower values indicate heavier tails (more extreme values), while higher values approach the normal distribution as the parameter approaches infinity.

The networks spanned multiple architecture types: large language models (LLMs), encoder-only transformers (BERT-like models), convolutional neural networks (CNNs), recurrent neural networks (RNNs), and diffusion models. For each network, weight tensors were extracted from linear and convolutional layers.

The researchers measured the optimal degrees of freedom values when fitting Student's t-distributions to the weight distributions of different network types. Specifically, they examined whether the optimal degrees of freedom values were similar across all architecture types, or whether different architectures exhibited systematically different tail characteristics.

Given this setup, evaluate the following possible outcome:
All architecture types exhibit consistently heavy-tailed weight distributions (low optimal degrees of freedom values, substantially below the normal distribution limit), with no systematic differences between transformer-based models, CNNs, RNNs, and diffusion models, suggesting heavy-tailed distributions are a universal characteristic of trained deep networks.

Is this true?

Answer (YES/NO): NO